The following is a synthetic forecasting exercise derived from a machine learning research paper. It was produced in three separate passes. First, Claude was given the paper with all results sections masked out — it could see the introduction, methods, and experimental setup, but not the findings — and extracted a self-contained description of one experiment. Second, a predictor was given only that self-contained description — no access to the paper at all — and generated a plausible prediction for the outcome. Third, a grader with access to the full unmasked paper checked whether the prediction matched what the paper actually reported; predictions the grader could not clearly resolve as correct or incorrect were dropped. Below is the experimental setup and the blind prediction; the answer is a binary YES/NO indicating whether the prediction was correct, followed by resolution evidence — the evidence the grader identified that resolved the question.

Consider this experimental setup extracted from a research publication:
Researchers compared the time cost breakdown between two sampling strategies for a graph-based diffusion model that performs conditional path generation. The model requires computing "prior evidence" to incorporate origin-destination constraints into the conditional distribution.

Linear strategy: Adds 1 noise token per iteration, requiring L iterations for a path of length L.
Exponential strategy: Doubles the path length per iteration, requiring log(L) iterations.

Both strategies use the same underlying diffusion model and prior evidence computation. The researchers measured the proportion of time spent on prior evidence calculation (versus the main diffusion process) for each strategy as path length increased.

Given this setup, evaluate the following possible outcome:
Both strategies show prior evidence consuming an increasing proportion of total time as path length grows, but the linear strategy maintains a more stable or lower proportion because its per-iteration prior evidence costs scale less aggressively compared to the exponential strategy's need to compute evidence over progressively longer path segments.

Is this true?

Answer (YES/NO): NO